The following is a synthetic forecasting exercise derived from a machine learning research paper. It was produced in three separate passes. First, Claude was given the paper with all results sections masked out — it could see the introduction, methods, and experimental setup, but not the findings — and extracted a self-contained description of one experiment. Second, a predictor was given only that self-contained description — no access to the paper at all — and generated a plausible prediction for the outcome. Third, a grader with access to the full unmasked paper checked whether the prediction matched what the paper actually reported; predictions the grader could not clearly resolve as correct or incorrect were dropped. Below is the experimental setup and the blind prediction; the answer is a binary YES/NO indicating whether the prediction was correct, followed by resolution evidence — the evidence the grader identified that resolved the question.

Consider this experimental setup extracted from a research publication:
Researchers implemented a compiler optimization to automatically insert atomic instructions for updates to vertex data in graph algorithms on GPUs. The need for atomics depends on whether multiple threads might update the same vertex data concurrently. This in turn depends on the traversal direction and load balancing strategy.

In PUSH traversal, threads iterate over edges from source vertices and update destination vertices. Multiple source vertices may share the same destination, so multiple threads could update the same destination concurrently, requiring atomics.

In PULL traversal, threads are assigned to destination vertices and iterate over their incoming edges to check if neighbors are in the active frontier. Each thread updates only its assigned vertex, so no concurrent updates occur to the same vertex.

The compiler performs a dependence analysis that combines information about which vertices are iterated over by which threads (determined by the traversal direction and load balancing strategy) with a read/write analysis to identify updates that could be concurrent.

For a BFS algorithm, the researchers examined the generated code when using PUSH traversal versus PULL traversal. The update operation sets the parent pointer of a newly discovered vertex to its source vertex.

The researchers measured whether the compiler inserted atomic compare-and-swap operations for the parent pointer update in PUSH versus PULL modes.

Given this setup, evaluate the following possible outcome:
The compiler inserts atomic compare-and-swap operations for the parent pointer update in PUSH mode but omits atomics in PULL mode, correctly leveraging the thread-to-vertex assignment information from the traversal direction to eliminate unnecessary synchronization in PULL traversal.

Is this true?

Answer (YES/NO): YES